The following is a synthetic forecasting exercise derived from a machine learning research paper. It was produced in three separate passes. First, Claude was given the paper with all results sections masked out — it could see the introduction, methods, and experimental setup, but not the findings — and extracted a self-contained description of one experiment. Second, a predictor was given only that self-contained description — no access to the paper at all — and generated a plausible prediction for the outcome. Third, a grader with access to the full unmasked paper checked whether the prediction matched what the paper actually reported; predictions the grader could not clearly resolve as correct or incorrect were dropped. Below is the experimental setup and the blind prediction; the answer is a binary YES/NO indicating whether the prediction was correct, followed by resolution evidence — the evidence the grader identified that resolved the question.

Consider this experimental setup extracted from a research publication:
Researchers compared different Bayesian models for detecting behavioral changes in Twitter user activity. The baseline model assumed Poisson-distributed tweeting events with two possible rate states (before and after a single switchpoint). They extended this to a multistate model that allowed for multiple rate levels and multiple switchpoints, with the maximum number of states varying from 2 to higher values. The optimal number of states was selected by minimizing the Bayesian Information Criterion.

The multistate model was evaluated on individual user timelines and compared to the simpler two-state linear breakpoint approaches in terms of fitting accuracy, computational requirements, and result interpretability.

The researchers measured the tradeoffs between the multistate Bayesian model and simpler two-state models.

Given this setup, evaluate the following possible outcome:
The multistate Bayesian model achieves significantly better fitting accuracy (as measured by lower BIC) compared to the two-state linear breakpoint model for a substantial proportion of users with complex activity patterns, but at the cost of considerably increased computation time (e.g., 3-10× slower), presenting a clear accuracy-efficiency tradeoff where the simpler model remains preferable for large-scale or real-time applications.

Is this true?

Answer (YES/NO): NO